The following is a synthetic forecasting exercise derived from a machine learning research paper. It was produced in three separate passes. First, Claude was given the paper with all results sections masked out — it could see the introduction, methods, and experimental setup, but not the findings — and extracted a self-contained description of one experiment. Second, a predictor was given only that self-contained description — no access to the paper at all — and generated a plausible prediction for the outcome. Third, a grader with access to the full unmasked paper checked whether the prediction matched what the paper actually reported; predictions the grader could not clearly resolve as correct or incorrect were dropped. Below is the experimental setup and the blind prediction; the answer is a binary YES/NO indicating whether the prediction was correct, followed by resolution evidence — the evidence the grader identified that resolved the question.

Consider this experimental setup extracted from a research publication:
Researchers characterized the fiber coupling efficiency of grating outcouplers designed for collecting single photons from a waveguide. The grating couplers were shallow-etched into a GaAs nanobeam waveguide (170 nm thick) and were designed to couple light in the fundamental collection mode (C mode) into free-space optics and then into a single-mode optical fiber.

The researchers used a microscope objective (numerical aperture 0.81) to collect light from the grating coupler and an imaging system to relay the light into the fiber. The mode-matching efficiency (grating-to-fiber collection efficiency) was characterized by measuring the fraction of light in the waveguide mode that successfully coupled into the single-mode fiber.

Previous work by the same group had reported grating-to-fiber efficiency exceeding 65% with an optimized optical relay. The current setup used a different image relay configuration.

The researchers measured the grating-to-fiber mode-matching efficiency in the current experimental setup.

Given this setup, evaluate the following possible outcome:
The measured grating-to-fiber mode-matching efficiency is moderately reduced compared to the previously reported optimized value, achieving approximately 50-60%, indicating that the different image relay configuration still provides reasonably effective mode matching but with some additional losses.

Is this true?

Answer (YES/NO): NO